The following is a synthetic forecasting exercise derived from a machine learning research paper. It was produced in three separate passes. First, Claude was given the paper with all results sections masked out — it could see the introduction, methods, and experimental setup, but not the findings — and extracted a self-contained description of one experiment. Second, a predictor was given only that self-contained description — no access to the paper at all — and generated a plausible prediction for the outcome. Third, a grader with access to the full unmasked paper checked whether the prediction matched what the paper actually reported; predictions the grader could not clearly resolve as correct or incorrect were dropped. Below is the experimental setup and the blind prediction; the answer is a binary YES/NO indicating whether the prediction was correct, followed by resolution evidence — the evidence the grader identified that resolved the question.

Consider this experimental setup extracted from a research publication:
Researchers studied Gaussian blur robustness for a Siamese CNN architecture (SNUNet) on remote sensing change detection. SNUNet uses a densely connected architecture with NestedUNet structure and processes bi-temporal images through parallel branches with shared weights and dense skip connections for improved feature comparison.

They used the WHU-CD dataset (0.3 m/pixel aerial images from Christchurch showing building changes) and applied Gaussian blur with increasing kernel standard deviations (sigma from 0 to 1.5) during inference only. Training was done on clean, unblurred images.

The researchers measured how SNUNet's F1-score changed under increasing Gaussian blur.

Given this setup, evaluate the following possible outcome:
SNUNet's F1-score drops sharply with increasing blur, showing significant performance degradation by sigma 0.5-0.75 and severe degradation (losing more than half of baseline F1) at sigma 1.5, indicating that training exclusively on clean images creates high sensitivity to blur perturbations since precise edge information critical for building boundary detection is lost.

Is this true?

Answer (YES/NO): NO